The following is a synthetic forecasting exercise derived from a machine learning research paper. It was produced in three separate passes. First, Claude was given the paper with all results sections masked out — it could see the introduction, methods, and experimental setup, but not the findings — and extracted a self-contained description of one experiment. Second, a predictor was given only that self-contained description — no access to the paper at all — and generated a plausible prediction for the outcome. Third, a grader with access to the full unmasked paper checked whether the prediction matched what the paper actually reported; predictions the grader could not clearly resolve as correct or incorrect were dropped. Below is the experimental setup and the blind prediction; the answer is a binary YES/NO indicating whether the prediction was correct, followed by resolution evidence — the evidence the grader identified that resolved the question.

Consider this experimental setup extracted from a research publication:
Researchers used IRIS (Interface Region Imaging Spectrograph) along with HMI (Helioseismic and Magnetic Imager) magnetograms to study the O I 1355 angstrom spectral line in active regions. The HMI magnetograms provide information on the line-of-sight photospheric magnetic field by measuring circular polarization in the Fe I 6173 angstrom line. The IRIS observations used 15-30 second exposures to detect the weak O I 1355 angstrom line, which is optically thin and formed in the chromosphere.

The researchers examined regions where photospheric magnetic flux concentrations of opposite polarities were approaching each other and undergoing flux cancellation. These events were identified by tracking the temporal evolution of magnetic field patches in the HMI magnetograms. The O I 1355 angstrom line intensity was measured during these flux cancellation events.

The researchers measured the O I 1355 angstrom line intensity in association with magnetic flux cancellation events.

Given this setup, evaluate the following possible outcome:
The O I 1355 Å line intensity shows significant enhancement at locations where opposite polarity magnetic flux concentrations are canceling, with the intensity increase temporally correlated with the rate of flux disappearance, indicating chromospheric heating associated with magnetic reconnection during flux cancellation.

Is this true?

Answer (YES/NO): NO